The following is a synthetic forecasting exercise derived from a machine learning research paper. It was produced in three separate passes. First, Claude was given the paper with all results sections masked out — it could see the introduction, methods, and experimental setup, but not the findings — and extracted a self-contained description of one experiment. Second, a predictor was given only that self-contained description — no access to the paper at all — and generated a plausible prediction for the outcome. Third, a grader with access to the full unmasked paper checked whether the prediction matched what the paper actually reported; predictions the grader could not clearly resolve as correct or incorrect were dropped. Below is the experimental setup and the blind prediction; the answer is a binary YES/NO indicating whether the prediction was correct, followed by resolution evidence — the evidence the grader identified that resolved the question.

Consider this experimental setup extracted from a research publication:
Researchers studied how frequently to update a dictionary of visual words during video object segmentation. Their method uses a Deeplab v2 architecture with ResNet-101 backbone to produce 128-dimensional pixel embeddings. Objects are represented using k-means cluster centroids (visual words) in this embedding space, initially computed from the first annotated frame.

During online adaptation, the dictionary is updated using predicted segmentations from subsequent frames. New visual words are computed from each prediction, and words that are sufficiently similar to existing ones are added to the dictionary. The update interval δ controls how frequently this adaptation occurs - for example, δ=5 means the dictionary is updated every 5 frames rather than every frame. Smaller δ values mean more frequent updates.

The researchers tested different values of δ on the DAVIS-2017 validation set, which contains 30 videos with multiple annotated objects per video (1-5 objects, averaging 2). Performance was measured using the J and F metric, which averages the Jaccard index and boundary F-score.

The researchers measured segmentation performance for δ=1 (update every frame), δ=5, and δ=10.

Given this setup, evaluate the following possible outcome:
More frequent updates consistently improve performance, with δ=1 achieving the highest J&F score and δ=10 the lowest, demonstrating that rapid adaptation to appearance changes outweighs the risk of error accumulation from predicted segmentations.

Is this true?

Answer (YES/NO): NO